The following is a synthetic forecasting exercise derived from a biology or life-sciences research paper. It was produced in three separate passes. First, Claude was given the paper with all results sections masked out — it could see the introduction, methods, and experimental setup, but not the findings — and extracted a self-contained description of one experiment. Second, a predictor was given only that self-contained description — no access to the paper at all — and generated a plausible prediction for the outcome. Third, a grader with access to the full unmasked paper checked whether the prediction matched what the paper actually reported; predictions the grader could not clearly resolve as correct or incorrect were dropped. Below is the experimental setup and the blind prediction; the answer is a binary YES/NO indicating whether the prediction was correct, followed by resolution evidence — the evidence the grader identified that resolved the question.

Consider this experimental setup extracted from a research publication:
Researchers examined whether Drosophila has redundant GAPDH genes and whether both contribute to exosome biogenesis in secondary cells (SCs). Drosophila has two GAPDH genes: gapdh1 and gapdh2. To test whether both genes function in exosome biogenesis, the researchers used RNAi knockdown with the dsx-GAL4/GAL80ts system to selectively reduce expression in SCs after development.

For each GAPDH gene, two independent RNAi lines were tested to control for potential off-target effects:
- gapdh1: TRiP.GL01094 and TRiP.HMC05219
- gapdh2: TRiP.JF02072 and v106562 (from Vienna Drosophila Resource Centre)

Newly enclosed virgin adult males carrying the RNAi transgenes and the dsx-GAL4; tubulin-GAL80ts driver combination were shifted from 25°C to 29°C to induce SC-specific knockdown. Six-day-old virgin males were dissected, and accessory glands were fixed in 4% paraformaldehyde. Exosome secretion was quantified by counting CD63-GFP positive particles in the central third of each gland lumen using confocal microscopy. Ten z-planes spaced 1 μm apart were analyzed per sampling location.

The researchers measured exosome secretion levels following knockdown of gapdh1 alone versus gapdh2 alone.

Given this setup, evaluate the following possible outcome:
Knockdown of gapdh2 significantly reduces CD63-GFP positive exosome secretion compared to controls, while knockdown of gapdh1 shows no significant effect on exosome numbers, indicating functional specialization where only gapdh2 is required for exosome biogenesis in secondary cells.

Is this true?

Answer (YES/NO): YES